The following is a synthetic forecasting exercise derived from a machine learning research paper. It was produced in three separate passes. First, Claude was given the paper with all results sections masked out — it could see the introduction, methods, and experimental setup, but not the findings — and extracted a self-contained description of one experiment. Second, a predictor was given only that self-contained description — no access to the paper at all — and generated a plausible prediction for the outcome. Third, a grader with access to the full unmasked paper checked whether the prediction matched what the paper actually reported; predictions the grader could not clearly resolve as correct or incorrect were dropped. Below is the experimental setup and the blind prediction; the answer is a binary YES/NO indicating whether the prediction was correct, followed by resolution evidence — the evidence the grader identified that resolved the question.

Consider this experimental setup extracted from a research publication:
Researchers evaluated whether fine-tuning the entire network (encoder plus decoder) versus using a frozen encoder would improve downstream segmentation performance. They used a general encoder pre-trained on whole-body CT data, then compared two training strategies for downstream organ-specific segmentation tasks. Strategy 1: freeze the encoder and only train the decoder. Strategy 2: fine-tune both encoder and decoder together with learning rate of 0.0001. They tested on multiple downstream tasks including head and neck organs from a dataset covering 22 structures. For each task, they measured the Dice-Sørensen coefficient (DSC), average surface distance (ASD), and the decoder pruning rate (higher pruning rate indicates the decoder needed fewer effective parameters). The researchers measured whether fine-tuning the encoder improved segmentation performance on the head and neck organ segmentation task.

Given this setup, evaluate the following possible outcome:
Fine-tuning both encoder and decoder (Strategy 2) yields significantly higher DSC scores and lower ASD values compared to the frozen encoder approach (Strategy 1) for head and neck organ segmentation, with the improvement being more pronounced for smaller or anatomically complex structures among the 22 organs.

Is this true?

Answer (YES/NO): NO